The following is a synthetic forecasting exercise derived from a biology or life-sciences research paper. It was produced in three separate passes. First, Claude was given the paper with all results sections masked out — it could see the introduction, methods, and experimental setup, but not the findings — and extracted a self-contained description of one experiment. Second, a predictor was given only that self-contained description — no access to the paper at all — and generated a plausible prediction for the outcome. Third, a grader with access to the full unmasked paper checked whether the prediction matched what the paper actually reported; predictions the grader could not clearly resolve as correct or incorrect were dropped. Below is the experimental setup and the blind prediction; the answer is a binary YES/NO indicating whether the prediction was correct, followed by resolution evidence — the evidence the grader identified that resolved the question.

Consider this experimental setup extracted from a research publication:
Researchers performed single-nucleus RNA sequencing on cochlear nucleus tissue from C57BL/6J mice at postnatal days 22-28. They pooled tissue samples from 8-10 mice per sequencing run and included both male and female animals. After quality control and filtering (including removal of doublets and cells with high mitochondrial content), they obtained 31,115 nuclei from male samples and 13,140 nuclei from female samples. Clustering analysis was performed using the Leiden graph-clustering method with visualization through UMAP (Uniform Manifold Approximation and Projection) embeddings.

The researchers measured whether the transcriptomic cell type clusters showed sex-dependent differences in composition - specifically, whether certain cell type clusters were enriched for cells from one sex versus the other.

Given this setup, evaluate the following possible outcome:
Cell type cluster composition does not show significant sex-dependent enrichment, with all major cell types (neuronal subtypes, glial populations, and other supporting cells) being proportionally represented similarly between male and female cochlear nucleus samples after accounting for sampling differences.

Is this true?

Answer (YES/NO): YES